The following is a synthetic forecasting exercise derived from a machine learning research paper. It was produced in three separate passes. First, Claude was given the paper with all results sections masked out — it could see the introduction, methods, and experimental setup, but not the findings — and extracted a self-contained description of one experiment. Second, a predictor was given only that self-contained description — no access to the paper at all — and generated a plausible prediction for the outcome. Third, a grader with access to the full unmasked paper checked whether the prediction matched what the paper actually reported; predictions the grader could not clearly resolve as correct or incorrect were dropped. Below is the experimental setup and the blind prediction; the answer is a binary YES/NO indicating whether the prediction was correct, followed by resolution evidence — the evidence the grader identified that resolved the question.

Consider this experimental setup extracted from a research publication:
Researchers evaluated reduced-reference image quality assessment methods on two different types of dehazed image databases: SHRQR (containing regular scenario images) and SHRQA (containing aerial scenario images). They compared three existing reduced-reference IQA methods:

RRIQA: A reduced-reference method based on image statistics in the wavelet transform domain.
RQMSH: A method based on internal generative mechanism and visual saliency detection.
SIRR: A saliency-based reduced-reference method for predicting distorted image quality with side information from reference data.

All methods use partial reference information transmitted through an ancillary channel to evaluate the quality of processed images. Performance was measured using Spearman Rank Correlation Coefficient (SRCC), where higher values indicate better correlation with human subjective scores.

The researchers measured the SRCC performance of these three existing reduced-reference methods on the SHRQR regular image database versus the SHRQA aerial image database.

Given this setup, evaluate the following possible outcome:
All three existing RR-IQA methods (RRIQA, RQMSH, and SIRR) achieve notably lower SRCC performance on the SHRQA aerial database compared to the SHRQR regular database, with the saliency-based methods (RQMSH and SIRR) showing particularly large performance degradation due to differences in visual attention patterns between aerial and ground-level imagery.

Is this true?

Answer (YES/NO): NO